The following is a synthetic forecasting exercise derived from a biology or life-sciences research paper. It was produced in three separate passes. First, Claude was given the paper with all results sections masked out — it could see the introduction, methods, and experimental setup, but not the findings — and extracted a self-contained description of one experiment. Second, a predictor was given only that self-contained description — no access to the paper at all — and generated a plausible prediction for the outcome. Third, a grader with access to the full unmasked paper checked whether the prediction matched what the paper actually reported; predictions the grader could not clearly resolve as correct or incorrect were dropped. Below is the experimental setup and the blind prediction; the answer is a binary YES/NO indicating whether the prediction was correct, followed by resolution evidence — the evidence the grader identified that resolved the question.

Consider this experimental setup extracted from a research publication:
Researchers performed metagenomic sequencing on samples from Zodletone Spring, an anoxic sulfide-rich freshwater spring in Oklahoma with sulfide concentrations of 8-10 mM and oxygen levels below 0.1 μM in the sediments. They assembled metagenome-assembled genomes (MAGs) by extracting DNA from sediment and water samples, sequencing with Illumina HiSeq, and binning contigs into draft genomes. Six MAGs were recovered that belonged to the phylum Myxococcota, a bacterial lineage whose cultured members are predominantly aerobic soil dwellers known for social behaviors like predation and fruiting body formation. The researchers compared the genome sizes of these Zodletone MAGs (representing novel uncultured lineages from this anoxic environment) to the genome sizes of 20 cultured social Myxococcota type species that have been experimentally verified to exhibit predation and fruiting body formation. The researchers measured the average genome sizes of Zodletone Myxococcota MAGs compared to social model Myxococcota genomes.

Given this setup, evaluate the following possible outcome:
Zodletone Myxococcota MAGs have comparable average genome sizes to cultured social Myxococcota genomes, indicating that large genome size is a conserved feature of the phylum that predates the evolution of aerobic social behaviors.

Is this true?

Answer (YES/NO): NO